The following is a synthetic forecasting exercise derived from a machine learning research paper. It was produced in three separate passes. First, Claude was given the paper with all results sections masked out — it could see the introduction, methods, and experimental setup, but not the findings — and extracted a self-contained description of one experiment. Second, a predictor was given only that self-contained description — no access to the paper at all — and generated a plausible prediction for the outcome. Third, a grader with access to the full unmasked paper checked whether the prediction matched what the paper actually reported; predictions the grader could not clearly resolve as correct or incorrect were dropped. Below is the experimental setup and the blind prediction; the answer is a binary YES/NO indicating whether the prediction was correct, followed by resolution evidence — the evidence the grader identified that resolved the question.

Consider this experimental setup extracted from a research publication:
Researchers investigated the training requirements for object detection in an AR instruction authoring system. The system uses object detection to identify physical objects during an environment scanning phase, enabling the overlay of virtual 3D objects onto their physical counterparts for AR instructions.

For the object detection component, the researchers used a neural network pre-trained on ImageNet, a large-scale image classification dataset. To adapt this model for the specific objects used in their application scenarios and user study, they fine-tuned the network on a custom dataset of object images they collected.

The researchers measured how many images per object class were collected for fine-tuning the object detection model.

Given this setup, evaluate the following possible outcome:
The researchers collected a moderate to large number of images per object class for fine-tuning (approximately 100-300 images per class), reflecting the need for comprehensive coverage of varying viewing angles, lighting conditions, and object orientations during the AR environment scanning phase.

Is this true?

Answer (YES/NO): NO